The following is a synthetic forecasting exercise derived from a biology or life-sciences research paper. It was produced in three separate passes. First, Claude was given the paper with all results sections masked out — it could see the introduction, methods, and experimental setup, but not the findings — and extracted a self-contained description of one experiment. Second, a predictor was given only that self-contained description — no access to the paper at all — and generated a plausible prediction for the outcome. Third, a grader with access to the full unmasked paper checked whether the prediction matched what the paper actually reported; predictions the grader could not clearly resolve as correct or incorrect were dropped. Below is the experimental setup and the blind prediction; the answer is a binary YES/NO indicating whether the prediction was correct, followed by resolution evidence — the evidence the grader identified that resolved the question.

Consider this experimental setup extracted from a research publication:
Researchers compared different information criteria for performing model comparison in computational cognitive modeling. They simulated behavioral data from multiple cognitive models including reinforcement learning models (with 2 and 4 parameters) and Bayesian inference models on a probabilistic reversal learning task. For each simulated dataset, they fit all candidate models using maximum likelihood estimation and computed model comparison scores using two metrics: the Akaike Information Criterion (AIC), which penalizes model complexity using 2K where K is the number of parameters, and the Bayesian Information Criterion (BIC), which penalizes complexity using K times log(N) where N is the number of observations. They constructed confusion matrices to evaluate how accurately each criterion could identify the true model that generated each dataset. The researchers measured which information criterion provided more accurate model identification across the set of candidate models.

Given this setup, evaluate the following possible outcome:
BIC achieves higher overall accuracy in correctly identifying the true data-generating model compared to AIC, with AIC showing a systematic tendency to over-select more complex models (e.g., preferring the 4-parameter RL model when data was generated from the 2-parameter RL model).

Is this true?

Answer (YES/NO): NO